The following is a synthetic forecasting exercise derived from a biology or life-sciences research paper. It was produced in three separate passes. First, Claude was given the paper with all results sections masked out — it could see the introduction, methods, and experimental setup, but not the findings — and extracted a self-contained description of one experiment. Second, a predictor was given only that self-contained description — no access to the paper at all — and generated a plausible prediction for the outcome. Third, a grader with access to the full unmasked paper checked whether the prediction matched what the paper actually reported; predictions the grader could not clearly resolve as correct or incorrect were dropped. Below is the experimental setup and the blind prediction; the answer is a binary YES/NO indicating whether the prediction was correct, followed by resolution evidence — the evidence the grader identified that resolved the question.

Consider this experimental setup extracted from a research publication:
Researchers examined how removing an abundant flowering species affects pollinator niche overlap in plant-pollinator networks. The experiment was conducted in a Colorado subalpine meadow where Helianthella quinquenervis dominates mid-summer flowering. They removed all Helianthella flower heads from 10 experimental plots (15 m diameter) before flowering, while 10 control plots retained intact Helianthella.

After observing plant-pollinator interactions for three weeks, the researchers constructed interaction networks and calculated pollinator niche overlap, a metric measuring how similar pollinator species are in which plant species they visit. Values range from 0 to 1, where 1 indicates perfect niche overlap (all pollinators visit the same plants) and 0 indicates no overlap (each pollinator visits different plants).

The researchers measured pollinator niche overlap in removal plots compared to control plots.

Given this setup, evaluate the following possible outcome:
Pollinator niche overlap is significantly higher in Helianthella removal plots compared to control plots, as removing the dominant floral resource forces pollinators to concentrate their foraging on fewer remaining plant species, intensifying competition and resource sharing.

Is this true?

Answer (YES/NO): YES